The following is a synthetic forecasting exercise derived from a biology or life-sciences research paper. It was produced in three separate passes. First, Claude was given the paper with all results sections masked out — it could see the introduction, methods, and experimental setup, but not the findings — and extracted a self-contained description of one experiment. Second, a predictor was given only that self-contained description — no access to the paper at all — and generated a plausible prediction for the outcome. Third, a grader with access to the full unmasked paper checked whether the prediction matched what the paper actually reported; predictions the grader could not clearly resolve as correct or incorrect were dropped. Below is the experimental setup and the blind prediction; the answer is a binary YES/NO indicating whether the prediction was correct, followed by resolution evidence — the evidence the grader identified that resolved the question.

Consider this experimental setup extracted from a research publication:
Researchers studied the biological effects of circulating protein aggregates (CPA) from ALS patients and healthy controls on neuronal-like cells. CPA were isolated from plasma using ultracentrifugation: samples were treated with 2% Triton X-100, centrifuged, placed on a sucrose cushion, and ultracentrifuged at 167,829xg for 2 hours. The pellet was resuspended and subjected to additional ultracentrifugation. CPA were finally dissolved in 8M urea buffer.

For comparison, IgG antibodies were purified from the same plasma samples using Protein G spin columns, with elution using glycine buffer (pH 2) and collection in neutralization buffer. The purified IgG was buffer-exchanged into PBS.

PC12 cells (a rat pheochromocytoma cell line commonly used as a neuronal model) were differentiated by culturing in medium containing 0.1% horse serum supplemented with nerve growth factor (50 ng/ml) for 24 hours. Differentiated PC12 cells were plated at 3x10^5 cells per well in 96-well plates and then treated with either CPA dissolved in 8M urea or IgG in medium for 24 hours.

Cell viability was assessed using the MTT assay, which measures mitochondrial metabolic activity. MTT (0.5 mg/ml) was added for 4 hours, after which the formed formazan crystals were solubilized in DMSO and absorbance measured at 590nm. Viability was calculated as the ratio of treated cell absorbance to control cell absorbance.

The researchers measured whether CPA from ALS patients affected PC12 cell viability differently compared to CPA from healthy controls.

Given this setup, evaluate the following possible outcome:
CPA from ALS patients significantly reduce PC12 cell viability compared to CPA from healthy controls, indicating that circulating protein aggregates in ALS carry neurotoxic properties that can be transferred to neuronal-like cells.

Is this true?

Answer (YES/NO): YES